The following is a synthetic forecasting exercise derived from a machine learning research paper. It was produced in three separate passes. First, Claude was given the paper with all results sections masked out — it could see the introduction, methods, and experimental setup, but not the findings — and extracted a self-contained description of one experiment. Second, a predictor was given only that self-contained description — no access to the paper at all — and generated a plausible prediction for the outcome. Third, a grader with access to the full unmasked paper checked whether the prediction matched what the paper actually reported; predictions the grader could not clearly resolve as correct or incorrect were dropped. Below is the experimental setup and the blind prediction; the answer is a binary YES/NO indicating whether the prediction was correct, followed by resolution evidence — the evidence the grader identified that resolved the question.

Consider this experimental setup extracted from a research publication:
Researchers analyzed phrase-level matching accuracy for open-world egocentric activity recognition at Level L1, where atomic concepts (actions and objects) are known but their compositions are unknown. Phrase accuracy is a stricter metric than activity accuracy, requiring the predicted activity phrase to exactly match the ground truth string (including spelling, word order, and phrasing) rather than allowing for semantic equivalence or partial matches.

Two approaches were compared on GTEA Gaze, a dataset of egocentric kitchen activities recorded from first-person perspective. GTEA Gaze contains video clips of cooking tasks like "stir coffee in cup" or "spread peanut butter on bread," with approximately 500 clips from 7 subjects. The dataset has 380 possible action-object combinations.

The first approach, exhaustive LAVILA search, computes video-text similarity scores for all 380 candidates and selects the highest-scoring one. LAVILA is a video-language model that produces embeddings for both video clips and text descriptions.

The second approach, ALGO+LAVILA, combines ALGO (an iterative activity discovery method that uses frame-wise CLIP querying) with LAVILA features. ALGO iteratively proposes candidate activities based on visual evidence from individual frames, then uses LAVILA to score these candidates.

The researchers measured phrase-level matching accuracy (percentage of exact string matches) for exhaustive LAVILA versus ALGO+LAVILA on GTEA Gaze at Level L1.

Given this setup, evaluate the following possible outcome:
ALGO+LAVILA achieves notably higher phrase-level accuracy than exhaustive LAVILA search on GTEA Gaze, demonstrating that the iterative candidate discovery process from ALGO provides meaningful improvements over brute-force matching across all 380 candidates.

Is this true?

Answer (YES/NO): NO